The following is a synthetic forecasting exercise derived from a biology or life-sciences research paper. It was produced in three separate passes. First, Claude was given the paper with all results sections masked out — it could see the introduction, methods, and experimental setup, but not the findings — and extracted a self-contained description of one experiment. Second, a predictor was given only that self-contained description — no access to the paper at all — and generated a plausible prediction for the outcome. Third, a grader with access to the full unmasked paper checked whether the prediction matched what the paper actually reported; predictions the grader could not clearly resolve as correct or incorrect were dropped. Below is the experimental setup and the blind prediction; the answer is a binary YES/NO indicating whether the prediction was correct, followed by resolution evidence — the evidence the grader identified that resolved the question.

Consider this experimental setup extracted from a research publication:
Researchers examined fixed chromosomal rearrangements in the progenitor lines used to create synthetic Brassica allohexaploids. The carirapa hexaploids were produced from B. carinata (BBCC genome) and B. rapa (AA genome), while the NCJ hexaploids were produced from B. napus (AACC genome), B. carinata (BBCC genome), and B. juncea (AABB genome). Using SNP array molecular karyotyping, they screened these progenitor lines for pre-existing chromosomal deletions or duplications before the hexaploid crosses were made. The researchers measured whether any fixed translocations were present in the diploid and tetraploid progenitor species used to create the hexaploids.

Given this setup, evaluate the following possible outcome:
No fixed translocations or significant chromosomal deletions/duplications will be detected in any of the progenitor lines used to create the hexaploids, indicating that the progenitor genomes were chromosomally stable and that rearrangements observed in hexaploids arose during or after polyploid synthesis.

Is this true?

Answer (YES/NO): NO